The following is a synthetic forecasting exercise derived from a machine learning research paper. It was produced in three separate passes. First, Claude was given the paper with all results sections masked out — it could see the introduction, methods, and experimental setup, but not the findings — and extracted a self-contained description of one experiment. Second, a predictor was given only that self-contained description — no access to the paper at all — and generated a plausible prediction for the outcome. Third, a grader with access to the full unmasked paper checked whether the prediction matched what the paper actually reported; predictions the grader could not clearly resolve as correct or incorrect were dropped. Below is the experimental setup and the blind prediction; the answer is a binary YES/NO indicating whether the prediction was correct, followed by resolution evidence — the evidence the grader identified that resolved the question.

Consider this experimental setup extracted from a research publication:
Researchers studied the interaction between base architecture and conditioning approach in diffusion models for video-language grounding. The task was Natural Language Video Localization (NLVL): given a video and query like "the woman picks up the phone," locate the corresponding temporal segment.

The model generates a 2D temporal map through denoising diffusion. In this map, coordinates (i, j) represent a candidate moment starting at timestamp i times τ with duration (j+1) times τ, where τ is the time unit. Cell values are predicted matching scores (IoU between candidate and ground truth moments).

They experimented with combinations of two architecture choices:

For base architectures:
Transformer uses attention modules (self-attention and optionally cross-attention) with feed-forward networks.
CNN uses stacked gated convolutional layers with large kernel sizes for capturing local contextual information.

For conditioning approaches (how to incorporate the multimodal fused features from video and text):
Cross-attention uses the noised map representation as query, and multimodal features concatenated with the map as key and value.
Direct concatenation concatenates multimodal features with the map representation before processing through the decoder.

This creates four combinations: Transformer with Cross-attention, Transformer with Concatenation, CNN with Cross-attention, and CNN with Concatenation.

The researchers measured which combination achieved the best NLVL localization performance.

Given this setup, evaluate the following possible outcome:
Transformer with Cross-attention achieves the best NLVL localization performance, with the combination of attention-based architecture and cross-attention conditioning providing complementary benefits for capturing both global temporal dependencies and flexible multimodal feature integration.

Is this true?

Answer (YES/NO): NO